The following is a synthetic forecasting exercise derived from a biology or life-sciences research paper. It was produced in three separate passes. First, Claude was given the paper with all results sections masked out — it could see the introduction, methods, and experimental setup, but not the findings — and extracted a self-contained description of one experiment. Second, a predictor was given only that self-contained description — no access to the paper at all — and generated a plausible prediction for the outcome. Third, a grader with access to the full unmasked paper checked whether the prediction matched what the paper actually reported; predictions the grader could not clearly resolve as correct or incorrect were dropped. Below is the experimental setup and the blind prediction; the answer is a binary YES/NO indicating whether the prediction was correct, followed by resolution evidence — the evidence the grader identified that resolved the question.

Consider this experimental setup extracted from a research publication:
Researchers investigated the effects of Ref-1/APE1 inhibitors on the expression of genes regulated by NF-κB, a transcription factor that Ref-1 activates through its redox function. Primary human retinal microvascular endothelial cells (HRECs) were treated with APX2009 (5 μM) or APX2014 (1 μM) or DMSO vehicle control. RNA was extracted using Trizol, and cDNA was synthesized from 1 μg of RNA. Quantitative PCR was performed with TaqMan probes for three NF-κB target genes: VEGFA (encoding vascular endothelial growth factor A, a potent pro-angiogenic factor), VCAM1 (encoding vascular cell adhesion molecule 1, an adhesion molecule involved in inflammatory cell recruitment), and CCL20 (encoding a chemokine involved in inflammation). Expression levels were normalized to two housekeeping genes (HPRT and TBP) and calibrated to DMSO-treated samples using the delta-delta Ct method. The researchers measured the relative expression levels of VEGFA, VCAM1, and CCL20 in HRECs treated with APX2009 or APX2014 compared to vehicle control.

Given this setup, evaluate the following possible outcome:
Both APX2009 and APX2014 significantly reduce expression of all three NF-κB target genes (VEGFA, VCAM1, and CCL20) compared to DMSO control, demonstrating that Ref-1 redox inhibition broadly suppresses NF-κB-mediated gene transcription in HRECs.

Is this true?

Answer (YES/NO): YES